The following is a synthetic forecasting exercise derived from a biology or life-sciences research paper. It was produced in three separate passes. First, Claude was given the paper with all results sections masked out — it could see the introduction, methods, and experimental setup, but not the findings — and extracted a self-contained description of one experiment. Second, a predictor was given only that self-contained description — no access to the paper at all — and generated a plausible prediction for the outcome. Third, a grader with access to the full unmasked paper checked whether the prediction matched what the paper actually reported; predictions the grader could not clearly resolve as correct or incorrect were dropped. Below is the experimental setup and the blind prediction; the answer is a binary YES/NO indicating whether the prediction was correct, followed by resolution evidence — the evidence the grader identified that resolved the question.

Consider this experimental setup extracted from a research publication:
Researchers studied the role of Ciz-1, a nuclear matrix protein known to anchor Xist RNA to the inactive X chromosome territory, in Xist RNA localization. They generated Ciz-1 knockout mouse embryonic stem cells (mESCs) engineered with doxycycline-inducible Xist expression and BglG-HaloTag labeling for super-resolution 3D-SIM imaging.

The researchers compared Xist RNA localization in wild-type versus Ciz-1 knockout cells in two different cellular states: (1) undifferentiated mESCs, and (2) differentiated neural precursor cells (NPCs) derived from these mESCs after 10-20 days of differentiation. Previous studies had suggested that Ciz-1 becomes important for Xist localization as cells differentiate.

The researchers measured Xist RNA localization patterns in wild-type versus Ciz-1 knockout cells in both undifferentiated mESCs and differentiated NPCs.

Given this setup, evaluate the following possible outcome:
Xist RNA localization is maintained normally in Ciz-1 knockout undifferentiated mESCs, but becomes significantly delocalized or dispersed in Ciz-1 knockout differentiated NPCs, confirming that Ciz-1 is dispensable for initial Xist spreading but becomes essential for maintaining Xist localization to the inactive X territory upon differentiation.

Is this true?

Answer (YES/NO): YES